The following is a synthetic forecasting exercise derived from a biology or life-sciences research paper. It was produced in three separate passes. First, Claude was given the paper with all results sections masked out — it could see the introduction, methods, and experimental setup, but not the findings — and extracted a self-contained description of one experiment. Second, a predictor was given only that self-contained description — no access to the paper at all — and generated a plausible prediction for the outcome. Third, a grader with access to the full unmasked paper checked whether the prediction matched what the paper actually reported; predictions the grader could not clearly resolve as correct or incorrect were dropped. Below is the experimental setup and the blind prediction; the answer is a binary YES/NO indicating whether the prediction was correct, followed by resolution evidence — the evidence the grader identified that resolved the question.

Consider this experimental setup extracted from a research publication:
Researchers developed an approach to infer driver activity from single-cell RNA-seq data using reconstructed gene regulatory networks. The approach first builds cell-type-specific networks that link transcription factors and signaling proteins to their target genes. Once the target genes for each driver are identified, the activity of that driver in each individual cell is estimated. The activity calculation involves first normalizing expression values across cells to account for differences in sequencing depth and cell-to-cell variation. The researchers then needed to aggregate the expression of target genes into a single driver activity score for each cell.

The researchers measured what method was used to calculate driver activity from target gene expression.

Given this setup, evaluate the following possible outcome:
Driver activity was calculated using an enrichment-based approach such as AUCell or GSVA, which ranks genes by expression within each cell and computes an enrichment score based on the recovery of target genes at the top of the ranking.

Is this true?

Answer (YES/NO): NO